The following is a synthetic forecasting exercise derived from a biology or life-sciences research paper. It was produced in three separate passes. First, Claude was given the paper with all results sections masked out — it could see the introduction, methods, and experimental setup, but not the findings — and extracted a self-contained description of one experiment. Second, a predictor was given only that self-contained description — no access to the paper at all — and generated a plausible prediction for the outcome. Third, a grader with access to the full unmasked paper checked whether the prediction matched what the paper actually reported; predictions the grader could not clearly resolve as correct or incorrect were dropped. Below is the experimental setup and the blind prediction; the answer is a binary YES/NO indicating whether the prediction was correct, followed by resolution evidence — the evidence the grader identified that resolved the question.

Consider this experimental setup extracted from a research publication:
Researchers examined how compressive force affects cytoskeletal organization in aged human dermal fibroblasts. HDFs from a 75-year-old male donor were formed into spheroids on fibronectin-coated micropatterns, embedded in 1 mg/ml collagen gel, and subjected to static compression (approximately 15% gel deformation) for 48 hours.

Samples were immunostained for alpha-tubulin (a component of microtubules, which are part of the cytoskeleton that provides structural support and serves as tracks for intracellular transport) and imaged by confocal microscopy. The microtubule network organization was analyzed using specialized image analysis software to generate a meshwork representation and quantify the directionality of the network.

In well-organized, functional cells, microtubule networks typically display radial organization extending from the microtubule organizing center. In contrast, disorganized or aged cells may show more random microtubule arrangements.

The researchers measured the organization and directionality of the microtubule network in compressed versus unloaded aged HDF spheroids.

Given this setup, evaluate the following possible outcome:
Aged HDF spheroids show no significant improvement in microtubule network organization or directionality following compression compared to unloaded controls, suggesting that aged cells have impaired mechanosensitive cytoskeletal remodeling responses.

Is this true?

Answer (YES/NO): NO